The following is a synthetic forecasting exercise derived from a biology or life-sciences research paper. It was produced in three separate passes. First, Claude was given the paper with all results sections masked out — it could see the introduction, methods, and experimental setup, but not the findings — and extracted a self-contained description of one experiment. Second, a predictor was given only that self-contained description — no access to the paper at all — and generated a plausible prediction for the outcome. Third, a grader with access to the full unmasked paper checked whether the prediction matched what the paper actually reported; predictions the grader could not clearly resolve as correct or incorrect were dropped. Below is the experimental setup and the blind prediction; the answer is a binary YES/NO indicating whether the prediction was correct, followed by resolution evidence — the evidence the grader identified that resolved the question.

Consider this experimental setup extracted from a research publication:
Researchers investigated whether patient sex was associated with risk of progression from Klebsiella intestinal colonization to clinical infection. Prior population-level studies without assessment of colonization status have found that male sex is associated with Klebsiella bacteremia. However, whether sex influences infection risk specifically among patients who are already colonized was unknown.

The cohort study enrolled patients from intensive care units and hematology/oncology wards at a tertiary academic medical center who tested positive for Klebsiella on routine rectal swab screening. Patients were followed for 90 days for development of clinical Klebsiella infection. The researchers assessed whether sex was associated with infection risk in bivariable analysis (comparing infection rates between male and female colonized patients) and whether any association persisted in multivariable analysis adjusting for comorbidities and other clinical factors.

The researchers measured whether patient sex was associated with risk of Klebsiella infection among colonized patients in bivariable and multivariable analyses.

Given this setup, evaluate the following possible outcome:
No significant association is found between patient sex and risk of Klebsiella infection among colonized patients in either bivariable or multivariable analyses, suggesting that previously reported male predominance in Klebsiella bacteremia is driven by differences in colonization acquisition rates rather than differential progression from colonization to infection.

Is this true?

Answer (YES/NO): YES